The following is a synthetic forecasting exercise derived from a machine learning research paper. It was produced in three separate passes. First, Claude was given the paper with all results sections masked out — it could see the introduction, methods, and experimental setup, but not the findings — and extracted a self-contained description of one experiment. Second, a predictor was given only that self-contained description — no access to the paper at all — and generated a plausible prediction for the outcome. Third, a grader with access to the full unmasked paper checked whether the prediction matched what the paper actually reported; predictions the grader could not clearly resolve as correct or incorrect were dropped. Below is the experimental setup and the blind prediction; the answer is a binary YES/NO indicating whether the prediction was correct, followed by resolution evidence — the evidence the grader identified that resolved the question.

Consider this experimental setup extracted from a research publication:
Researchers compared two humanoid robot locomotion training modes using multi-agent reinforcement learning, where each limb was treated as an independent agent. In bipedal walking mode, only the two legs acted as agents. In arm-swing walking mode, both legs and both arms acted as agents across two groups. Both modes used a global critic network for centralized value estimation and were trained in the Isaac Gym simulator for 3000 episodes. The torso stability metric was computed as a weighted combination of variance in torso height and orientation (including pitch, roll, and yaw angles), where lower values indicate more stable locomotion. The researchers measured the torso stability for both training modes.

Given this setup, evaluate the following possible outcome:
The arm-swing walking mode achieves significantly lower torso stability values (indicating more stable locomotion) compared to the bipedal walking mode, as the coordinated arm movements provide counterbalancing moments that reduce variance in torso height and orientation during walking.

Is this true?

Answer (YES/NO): NO